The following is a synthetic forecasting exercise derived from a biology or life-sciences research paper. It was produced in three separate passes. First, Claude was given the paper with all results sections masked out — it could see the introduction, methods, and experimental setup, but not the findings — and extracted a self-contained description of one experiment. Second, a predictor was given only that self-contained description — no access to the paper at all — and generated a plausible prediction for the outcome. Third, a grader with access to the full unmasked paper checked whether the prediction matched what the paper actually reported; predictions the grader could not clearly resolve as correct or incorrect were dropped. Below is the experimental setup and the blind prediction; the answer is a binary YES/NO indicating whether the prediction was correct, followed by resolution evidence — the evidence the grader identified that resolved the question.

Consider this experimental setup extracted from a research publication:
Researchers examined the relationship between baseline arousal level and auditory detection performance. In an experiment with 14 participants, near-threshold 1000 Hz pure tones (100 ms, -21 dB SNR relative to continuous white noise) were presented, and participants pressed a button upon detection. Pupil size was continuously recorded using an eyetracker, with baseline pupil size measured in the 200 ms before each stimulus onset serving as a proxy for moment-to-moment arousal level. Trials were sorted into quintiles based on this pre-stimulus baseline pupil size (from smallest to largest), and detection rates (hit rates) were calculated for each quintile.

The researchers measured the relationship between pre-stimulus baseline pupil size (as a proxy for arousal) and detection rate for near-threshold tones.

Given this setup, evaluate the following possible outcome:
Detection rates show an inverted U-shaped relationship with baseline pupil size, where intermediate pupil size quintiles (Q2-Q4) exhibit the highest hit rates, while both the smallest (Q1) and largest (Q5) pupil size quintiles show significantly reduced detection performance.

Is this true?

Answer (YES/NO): NO